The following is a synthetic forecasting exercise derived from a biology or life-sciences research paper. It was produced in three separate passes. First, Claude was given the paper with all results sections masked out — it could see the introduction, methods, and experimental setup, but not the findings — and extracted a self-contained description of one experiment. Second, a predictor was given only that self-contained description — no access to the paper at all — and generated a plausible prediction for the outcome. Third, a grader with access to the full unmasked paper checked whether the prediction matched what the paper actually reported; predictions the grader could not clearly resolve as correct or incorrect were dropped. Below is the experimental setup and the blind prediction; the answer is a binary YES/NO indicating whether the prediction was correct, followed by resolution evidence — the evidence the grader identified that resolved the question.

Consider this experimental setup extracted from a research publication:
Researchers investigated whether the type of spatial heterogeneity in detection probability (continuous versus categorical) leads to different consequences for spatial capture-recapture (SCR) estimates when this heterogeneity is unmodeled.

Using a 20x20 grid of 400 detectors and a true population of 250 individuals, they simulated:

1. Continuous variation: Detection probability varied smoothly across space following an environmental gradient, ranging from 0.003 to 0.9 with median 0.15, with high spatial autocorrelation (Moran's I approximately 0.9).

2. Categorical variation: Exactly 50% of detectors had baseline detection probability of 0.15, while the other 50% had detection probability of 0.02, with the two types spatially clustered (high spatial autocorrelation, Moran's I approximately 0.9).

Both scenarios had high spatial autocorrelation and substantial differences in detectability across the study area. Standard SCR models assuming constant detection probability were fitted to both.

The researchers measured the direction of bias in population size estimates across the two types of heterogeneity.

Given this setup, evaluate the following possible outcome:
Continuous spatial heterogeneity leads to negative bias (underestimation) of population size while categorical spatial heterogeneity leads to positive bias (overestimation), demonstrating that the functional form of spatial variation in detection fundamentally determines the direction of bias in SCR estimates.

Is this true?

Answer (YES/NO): NO